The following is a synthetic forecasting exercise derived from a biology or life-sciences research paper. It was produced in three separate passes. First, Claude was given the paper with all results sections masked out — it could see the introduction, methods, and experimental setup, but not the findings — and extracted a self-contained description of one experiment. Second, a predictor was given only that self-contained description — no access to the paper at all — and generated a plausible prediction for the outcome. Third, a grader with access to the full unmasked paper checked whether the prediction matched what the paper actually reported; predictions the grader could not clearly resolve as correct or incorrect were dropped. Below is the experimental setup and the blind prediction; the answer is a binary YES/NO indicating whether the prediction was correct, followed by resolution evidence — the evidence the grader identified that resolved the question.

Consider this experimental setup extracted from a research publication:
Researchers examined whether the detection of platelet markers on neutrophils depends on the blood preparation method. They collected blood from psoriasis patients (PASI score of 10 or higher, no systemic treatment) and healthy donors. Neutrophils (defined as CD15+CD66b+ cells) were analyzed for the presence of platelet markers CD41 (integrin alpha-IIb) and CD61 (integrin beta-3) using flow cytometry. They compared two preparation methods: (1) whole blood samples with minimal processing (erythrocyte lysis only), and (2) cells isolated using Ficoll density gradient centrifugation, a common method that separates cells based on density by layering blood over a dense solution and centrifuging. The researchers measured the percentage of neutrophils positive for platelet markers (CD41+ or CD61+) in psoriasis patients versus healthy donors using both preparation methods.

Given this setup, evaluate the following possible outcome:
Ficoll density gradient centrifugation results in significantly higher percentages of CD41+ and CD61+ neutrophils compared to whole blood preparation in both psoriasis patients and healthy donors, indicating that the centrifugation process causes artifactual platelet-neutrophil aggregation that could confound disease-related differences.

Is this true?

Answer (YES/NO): NO